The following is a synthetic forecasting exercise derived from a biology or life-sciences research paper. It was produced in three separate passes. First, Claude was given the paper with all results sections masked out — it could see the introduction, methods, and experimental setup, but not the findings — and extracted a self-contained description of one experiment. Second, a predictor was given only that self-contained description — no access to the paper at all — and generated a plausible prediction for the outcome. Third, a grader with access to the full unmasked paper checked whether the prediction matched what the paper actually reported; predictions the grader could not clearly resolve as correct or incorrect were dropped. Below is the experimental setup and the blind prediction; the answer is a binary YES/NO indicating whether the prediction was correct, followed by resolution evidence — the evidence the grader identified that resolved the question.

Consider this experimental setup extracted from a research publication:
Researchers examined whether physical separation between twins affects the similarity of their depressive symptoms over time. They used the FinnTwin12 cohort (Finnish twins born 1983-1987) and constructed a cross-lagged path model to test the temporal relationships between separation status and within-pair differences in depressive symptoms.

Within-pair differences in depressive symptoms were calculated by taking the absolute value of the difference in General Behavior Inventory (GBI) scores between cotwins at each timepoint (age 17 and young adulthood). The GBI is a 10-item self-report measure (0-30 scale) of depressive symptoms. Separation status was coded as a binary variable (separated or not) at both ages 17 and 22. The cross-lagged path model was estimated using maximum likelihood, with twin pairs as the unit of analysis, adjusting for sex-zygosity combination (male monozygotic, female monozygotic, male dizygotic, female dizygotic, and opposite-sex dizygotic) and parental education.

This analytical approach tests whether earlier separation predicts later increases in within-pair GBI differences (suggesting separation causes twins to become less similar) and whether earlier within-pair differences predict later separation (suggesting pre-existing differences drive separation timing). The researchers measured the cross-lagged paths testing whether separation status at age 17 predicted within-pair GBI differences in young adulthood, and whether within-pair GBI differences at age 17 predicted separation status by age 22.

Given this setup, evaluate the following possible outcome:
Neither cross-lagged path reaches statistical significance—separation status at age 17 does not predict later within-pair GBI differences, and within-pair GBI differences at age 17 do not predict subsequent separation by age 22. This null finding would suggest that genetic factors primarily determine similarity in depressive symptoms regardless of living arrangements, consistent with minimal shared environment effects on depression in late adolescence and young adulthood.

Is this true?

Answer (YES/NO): NO